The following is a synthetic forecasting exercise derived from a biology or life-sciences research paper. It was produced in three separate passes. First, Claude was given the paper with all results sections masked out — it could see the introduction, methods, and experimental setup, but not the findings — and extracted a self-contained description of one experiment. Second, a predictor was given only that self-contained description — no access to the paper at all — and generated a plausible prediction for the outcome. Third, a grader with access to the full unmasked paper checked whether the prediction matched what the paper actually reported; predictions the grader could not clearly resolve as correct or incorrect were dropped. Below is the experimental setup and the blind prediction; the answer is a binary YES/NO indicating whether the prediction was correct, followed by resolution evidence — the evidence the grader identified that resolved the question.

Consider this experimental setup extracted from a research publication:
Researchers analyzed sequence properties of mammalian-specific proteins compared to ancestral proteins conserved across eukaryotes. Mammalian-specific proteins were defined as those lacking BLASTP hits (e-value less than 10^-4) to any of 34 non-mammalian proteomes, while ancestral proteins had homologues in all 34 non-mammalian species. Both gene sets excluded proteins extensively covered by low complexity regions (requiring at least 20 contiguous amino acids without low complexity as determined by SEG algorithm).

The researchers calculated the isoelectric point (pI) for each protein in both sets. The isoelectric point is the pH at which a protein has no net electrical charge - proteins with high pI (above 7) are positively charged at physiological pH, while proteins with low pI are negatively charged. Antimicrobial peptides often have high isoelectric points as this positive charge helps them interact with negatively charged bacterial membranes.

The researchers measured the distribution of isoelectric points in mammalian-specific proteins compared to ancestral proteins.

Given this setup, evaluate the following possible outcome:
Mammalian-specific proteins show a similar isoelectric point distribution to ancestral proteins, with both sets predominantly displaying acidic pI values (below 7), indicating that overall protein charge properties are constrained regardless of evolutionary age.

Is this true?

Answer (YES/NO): NO